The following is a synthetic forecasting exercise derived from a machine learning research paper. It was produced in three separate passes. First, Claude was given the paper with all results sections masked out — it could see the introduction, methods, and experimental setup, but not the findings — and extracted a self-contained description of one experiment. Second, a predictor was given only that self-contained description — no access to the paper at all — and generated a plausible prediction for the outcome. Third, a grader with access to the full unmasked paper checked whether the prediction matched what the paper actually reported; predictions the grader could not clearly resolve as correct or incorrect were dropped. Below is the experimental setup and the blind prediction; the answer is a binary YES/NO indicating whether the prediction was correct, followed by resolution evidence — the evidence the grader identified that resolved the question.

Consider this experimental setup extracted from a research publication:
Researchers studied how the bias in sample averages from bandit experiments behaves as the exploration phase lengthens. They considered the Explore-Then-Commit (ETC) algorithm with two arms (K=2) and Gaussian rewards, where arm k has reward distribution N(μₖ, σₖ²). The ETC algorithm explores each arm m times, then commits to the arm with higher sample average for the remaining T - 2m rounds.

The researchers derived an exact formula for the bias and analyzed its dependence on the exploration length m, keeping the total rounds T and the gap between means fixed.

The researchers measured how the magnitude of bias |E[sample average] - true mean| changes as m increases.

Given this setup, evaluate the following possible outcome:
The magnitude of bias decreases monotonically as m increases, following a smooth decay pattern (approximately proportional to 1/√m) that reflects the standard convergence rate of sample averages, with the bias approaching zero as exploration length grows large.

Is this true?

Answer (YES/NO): NO